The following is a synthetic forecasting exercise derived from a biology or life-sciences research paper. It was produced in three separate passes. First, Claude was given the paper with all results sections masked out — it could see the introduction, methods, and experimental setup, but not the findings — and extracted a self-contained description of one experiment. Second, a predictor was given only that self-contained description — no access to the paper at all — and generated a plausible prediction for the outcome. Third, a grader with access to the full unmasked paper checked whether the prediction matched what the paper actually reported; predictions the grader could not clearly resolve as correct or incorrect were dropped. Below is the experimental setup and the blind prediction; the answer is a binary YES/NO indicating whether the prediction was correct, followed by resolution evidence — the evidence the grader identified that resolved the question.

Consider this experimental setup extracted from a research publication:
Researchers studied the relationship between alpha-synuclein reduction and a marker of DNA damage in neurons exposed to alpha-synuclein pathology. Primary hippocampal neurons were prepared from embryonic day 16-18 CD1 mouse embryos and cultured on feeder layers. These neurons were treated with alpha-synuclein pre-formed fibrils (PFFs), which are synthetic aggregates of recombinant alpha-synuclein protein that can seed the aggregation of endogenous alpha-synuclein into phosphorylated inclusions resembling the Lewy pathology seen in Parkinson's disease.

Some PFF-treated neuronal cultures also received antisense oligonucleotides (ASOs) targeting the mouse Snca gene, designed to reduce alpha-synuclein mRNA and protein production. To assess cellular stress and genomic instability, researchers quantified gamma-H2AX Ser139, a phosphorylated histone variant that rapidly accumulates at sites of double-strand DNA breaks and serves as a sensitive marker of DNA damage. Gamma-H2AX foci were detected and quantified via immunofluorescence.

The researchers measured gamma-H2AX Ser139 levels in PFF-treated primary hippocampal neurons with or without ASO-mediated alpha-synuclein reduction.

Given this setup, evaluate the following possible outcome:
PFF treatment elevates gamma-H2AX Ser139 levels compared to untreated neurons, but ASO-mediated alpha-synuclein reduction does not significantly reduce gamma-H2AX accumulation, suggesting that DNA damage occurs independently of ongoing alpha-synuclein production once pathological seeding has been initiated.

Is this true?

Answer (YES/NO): NO